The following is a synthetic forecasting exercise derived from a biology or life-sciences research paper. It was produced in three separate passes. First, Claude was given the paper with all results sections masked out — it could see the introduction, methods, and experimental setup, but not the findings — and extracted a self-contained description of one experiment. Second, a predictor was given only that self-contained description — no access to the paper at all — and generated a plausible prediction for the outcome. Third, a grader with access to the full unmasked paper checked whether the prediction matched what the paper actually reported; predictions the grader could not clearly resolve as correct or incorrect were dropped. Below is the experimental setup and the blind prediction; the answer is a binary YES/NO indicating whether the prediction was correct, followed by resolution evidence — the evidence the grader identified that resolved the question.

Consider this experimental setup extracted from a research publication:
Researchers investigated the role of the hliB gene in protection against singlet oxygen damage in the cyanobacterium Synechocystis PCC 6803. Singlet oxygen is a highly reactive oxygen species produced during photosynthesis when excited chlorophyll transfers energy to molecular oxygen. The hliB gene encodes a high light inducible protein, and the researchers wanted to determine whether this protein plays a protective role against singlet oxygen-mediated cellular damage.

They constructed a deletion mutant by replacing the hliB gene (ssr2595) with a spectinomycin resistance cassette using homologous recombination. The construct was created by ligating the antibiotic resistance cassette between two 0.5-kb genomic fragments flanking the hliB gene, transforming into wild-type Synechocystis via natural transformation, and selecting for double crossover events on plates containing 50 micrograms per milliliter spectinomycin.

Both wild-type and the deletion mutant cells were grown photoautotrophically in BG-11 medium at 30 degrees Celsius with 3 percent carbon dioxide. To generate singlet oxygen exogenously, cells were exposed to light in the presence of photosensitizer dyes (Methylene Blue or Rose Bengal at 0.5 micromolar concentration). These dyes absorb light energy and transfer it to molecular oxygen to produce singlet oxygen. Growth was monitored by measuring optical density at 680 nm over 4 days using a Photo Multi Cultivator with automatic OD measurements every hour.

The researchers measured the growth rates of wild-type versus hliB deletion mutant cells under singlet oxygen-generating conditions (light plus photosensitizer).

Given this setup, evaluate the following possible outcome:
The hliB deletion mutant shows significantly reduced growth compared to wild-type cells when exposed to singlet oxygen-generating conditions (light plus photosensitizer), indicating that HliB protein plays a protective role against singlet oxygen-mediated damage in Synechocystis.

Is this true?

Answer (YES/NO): YES